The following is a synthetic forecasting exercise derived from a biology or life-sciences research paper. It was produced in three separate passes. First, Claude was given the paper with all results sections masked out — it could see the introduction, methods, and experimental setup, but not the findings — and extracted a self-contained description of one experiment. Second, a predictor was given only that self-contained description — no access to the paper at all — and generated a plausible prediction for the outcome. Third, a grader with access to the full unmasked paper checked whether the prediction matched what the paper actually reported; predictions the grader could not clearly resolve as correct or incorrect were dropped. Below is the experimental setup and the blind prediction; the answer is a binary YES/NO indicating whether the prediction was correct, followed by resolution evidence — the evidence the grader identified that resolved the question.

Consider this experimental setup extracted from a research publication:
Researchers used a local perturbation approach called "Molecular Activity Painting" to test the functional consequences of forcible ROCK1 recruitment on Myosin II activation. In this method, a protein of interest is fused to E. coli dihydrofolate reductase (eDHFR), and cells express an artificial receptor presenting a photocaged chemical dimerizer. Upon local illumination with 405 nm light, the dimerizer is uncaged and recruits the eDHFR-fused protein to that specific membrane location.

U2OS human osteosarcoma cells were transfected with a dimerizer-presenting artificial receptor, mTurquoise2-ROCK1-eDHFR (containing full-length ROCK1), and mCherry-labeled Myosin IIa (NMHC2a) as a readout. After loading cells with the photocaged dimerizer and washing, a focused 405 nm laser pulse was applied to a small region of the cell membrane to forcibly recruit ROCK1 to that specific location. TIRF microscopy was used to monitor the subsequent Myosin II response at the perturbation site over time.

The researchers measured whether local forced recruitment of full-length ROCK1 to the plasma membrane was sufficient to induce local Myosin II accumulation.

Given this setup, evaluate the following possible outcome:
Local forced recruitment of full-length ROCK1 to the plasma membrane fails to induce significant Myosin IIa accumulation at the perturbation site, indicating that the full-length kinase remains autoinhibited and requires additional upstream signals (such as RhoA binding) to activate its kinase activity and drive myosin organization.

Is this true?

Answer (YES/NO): NO